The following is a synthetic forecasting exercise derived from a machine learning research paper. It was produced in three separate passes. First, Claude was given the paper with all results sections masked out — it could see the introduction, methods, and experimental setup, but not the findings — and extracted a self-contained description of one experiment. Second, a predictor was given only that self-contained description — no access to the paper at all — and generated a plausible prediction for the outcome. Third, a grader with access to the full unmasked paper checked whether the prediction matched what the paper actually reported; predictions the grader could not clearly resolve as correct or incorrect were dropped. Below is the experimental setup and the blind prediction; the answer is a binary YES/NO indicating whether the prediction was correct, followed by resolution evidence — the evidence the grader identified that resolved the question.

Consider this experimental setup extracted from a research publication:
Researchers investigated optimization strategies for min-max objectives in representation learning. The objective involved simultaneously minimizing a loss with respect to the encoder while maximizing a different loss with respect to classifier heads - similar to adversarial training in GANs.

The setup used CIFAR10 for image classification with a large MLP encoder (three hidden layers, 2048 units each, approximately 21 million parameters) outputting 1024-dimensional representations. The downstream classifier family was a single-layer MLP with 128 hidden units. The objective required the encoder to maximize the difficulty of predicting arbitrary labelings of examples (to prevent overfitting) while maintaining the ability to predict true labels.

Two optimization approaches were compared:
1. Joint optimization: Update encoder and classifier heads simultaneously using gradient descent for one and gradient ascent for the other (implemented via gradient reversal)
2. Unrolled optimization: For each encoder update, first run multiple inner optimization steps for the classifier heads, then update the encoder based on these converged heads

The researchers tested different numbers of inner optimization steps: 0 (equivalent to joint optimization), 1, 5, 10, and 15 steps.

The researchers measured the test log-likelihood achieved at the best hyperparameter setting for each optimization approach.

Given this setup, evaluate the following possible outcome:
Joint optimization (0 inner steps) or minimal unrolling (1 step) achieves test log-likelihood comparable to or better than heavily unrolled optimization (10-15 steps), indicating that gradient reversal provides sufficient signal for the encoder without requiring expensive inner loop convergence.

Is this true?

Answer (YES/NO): NO